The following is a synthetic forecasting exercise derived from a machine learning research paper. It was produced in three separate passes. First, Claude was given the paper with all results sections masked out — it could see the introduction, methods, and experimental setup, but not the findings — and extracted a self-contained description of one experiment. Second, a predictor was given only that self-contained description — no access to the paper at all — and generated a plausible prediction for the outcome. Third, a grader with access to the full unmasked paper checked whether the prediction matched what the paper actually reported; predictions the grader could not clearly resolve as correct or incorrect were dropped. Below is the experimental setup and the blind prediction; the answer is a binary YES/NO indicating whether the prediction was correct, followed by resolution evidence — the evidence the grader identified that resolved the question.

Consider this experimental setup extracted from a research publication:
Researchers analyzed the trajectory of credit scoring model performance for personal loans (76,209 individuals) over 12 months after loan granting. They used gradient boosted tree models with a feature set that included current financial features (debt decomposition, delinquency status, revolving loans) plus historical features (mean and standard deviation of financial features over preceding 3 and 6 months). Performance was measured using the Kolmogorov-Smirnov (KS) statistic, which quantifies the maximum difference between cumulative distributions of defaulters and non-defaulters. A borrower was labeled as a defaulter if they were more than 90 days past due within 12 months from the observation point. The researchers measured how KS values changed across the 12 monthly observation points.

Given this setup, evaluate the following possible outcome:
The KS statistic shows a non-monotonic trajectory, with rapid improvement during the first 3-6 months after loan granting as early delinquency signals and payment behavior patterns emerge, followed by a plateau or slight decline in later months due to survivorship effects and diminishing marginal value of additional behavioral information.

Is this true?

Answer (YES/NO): NO